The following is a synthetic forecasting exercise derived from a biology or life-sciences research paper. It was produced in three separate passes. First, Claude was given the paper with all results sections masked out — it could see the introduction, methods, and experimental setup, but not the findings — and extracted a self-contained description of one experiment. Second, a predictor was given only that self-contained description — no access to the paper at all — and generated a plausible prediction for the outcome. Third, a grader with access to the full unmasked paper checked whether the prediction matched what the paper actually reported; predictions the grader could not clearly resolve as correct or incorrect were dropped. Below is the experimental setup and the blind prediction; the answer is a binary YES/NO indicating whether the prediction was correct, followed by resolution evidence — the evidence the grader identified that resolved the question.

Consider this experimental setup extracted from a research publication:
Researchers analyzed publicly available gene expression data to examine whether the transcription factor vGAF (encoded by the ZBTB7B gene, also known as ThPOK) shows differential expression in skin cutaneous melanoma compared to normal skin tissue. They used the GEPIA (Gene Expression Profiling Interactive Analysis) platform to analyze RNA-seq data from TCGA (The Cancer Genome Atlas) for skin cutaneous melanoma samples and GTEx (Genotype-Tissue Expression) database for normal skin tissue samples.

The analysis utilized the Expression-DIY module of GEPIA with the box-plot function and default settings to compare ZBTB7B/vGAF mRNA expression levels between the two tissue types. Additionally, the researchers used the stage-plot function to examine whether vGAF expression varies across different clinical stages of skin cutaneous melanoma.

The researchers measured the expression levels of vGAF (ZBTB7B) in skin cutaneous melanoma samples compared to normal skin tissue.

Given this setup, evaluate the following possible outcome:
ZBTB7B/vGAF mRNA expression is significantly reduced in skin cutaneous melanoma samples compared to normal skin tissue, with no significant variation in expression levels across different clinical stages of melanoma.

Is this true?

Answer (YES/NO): YES